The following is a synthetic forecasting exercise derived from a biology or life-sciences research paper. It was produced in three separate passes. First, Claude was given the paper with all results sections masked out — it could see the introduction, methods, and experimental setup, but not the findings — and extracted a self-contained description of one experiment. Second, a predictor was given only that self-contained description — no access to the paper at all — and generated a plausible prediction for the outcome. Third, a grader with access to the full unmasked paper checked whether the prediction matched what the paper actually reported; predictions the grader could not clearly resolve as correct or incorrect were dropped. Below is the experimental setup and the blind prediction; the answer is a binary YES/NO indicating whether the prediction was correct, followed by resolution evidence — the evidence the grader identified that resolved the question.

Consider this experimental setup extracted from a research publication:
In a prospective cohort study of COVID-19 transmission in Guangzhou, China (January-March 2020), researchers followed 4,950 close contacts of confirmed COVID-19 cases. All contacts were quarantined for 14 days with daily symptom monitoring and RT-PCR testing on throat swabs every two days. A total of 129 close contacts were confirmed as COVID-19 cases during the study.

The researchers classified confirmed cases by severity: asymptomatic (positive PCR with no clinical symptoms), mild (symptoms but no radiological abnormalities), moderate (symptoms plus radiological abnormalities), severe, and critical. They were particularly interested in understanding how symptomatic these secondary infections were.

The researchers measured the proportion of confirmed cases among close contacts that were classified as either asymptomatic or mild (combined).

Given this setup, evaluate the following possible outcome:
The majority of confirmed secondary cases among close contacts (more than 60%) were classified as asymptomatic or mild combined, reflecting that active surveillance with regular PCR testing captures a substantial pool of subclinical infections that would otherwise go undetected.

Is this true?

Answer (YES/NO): NO